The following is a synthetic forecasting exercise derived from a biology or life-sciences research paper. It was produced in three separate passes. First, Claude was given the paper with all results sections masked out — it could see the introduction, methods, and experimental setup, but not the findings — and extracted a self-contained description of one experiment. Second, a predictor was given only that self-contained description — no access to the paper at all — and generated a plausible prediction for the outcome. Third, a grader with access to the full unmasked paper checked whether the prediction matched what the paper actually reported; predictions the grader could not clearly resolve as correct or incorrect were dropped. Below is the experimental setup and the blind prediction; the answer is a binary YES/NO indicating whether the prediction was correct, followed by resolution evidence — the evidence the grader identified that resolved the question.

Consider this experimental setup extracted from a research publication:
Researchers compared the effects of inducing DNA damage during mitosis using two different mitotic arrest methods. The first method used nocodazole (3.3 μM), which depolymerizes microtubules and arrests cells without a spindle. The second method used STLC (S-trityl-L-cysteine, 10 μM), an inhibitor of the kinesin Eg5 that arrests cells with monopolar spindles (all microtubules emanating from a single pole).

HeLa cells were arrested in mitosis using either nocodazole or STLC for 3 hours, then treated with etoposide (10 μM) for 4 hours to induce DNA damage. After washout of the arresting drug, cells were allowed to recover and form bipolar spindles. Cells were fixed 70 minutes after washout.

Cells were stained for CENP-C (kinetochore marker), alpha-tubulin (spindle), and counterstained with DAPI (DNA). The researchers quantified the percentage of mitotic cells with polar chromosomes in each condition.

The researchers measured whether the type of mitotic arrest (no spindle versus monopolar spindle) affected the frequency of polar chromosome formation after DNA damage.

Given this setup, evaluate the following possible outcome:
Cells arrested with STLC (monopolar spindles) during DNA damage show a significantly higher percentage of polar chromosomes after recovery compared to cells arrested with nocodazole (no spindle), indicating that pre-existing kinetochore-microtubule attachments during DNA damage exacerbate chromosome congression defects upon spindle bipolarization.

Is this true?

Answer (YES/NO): NO